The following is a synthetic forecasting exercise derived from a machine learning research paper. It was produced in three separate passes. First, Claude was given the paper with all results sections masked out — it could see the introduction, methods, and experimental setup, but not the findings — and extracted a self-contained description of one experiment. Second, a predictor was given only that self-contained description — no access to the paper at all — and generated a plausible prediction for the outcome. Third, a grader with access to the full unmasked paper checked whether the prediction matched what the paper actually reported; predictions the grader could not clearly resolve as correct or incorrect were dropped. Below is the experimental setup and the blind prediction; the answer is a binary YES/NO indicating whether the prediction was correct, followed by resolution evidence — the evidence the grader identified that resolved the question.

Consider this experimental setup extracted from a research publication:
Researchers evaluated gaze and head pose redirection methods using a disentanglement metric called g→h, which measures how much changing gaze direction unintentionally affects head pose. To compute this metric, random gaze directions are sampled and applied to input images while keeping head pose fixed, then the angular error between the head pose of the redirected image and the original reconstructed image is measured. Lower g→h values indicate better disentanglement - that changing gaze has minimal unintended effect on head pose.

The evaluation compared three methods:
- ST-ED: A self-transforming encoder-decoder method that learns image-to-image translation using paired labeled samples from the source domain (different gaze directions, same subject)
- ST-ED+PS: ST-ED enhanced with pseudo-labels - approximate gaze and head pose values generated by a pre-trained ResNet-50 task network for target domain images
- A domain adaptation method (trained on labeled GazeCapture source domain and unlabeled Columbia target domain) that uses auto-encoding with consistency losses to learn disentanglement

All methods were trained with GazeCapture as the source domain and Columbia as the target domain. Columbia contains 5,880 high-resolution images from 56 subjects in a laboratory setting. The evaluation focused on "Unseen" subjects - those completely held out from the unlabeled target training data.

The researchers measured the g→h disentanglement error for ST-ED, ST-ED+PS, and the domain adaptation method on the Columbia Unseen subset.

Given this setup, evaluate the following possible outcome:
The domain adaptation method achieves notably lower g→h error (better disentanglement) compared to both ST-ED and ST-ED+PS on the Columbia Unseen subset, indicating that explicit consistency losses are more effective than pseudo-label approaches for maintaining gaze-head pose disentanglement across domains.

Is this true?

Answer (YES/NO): NO